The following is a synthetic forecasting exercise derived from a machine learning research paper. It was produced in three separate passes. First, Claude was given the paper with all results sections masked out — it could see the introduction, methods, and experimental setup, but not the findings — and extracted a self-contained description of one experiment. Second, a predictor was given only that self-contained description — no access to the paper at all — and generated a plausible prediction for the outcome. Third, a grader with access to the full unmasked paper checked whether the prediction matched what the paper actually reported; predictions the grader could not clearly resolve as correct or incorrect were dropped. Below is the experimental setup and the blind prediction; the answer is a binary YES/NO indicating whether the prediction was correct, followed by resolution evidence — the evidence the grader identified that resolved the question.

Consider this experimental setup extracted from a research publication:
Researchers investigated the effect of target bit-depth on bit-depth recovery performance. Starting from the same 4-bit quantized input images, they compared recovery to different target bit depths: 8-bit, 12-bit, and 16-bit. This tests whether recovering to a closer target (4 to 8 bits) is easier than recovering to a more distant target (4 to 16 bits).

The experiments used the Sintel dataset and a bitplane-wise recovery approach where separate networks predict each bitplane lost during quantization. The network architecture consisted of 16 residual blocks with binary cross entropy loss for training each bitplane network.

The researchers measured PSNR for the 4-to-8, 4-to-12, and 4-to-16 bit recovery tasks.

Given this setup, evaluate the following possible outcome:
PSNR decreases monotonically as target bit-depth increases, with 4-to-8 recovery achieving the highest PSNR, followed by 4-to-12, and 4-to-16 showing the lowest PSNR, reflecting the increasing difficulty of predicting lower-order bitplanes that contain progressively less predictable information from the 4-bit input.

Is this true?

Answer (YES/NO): NO